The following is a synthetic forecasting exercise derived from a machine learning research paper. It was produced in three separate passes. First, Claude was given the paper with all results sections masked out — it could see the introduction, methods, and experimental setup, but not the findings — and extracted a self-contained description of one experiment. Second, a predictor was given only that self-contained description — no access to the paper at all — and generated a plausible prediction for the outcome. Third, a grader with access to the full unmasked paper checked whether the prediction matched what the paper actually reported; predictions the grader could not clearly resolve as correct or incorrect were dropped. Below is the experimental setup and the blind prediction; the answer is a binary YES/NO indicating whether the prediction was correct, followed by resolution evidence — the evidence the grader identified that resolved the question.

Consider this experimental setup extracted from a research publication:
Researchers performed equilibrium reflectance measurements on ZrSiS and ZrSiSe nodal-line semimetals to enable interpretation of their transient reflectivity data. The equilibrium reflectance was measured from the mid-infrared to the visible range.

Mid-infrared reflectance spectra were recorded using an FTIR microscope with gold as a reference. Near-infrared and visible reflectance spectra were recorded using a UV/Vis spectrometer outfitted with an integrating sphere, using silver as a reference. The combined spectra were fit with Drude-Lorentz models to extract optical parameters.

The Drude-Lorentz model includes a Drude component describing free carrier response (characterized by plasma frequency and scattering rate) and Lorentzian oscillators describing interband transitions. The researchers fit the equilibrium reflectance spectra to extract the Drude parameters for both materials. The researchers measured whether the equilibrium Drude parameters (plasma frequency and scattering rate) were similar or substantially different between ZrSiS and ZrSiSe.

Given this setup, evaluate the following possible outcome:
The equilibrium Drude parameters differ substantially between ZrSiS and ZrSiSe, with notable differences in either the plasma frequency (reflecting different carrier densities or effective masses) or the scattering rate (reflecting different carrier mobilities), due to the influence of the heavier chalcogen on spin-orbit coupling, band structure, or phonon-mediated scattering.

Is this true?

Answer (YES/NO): NO